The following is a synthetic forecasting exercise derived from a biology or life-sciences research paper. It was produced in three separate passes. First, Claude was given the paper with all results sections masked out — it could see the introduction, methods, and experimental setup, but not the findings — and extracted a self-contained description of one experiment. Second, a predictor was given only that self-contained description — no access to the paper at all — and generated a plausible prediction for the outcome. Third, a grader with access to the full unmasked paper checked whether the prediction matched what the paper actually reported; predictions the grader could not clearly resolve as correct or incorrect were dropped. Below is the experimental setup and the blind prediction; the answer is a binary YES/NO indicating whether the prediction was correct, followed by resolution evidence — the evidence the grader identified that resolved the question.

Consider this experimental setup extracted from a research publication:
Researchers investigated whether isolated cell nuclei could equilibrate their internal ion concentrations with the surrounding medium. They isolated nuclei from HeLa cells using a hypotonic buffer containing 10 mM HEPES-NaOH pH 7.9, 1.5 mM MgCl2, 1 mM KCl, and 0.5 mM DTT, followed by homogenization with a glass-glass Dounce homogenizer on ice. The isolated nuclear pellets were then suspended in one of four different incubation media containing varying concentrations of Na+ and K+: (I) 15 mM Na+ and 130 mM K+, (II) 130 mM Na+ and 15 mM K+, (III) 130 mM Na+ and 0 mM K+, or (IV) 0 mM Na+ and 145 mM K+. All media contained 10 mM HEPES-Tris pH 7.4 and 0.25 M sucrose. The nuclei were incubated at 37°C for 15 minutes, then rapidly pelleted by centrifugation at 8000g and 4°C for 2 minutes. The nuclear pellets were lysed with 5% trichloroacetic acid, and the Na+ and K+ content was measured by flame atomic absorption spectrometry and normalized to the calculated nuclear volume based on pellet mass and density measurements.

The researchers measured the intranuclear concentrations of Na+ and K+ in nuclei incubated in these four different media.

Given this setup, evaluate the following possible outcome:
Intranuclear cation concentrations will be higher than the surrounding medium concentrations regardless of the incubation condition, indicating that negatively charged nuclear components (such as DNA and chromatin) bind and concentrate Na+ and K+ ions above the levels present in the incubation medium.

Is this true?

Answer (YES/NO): NO